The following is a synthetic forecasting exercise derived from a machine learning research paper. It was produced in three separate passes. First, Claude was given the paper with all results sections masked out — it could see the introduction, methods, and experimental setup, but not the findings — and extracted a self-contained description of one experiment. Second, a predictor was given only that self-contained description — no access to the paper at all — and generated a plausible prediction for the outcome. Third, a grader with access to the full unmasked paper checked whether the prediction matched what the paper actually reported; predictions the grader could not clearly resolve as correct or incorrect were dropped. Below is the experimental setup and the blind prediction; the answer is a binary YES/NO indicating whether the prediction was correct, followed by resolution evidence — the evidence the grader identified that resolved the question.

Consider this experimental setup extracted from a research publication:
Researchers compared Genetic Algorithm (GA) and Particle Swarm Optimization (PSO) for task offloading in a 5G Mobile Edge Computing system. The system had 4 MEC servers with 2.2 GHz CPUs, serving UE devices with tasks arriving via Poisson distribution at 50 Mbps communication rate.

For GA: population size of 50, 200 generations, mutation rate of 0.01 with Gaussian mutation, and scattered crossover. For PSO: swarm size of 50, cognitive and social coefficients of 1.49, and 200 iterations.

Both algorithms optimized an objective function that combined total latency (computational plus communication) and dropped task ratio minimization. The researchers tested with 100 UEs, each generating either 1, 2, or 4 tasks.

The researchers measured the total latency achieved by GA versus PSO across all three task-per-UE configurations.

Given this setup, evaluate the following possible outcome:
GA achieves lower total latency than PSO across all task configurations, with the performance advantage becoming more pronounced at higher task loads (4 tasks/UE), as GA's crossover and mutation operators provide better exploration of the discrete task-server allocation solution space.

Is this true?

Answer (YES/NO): NO